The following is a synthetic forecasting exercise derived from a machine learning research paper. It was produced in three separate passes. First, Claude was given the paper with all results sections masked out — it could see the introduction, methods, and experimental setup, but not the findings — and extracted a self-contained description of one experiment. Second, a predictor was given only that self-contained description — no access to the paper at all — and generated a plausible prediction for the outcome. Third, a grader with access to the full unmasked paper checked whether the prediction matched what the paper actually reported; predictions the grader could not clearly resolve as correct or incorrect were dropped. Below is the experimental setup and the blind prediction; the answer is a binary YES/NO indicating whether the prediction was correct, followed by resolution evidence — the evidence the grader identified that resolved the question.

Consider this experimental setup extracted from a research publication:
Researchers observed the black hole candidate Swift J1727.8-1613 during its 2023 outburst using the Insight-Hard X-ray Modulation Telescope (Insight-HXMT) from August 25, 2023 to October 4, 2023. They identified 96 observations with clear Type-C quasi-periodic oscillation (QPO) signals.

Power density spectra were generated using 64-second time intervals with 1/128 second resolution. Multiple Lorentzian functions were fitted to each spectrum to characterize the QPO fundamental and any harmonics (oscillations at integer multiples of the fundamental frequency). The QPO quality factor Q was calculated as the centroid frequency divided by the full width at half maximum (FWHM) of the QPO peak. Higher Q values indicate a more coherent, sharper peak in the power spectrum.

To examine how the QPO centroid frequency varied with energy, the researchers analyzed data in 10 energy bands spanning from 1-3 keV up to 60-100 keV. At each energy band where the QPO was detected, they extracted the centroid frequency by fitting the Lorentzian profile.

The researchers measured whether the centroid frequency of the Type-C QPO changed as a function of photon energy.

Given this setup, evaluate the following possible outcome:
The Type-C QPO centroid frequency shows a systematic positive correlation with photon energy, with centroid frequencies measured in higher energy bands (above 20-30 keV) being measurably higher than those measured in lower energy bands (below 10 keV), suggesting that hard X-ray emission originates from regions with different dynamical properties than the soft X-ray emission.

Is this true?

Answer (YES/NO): NO